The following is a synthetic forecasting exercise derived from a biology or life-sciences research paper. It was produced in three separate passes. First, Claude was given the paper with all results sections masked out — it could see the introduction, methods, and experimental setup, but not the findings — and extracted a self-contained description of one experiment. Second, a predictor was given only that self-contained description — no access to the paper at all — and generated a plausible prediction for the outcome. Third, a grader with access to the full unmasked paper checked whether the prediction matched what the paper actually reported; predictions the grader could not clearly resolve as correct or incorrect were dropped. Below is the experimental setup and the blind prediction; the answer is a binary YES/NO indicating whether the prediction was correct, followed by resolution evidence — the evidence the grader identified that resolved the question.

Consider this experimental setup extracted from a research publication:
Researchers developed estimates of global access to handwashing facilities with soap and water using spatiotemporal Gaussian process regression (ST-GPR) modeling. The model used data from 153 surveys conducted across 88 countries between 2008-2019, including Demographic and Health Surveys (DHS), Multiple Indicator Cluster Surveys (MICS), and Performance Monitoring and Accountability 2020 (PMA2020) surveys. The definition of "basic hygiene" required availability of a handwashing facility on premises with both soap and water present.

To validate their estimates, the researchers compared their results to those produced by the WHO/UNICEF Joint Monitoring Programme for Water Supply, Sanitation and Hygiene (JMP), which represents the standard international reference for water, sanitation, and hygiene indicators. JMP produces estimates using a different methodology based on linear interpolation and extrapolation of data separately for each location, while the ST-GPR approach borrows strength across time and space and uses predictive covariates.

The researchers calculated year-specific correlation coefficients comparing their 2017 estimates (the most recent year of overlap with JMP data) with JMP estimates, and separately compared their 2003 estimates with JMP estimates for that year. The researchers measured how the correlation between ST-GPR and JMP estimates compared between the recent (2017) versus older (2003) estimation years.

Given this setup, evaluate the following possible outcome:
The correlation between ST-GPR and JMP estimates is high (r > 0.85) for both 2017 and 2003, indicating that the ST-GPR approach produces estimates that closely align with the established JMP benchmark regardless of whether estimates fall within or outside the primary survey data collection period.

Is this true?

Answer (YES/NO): YES